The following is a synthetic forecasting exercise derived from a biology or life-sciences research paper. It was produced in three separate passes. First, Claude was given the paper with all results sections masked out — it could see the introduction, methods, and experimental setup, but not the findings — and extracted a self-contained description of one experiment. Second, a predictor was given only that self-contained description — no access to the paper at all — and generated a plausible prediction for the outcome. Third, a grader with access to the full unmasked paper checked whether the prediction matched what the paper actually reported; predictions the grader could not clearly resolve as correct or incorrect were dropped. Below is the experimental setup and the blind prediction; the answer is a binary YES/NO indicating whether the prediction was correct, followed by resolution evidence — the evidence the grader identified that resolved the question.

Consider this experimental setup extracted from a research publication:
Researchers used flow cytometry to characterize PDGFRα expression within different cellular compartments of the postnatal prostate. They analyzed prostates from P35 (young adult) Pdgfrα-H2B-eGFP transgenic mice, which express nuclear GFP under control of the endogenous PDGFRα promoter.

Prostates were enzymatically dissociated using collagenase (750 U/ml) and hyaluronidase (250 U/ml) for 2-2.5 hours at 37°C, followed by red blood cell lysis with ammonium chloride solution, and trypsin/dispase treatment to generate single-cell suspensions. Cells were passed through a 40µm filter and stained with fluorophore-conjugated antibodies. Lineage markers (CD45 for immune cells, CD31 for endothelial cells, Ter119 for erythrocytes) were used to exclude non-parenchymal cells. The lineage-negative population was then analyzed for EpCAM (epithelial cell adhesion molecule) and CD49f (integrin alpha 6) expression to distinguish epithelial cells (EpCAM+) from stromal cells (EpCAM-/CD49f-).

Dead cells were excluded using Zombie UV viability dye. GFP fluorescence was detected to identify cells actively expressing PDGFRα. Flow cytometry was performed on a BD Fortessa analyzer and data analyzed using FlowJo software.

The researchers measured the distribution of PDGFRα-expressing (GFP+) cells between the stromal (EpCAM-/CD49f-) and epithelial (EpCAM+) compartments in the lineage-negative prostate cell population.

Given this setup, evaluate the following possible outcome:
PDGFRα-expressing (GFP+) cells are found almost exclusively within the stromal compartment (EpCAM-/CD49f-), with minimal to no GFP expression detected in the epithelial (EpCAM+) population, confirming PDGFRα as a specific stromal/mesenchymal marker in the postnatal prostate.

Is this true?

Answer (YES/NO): YES